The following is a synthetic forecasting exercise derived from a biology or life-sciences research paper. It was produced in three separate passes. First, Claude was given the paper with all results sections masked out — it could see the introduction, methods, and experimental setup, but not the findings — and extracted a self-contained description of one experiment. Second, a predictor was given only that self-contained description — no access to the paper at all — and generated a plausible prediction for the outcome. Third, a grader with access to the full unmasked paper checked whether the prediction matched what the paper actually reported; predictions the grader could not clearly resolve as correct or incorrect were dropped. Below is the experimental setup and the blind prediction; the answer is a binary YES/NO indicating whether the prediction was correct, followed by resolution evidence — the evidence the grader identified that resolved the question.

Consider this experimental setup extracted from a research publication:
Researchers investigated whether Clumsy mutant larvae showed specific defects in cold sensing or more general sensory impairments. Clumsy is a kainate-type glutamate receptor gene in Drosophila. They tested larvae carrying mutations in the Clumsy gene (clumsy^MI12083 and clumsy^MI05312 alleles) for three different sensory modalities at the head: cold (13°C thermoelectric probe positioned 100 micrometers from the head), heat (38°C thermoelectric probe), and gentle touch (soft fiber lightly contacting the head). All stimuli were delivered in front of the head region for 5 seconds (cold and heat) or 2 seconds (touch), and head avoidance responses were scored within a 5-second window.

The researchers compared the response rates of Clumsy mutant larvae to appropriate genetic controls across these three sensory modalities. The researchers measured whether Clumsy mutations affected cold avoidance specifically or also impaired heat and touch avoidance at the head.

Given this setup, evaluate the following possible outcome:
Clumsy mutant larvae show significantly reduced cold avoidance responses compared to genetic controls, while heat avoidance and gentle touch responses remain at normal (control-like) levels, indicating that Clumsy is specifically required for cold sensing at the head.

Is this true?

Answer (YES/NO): YES